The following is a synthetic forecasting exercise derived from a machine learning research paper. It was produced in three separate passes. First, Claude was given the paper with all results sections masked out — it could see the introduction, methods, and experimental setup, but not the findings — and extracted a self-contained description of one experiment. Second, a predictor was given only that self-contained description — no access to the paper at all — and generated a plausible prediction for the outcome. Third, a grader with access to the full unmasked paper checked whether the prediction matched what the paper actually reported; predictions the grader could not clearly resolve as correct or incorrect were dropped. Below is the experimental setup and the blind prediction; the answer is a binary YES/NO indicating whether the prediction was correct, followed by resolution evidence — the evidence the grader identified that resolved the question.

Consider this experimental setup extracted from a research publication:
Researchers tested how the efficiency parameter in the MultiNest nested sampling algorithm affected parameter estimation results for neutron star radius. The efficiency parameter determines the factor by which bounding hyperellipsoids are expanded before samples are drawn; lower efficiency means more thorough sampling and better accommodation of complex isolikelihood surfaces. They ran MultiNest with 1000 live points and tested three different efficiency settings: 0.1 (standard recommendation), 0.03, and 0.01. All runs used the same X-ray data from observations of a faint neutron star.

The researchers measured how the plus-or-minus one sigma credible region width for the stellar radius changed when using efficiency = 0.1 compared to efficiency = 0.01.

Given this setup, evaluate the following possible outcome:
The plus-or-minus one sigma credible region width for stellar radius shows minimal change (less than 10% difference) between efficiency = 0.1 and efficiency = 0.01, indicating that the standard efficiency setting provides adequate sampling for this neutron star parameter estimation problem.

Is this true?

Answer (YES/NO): NO